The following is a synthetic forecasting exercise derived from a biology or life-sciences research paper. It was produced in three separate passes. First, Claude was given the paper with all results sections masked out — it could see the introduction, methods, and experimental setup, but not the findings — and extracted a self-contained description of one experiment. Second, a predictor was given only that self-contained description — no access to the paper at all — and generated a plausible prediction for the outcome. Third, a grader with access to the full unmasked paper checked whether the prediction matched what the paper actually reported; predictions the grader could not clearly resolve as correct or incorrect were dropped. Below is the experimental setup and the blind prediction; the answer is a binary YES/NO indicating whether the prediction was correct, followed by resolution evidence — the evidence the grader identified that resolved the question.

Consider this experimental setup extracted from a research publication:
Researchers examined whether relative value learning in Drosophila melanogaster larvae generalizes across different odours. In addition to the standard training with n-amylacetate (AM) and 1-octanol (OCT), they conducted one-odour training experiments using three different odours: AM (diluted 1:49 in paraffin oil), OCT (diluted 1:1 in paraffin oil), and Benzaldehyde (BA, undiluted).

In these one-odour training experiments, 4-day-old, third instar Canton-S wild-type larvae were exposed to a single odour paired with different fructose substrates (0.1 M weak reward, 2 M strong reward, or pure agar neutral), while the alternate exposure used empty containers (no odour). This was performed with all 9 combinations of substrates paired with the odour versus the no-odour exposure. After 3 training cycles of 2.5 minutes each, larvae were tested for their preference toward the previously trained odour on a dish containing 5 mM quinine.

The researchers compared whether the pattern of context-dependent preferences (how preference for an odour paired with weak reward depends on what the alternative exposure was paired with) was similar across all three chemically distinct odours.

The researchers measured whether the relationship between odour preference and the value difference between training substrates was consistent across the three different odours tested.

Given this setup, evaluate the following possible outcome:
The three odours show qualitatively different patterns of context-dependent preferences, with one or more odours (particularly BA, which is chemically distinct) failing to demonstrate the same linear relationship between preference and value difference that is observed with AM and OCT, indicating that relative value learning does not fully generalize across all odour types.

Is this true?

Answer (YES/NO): NO